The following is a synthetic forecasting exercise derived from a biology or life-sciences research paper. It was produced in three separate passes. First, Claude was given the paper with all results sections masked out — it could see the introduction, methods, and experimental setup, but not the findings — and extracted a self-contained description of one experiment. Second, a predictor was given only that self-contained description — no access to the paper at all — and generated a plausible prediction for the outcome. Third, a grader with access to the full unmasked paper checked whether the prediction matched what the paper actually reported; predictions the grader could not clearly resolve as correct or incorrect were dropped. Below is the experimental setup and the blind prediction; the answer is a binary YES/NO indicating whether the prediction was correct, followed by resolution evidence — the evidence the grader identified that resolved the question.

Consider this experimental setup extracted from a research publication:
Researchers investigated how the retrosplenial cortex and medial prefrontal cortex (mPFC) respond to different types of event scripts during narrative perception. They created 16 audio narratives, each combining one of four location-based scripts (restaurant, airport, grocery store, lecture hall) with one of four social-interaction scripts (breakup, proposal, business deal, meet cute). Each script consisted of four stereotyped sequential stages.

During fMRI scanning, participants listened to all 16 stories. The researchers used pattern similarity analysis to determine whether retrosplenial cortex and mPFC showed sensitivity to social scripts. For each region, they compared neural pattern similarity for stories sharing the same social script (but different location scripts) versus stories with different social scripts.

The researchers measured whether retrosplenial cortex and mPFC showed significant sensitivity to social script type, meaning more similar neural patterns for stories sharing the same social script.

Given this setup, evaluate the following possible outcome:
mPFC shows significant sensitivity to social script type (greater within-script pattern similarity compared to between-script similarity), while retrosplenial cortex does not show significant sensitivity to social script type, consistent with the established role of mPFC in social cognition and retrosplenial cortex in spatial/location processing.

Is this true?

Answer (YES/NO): NO